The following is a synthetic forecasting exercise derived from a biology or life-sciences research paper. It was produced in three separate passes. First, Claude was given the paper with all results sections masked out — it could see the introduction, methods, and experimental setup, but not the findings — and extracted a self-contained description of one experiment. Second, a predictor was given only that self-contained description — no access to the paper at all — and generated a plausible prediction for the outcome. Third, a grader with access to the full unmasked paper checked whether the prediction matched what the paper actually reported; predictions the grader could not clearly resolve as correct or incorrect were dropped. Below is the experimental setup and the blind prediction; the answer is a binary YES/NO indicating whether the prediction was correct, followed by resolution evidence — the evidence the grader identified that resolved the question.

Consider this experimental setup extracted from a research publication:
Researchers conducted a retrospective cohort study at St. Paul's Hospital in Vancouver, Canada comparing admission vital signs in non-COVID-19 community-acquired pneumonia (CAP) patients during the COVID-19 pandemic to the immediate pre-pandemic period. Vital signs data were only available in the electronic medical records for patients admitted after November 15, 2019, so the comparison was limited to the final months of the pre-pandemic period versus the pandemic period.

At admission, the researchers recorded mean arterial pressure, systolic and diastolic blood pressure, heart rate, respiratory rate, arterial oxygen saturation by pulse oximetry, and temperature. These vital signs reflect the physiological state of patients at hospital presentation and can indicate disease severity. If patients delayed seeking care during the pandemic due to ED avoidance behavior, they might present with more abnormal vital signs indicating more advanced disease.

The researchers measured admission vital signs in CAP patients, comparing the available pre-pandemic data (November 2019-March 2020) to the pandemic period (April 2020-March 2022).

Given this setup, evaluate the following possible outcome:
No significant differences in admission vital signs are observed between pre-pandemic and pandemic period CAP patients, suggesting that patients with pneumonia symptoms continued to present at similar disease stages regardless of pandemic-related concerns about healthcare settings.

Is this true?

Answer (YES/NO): NO